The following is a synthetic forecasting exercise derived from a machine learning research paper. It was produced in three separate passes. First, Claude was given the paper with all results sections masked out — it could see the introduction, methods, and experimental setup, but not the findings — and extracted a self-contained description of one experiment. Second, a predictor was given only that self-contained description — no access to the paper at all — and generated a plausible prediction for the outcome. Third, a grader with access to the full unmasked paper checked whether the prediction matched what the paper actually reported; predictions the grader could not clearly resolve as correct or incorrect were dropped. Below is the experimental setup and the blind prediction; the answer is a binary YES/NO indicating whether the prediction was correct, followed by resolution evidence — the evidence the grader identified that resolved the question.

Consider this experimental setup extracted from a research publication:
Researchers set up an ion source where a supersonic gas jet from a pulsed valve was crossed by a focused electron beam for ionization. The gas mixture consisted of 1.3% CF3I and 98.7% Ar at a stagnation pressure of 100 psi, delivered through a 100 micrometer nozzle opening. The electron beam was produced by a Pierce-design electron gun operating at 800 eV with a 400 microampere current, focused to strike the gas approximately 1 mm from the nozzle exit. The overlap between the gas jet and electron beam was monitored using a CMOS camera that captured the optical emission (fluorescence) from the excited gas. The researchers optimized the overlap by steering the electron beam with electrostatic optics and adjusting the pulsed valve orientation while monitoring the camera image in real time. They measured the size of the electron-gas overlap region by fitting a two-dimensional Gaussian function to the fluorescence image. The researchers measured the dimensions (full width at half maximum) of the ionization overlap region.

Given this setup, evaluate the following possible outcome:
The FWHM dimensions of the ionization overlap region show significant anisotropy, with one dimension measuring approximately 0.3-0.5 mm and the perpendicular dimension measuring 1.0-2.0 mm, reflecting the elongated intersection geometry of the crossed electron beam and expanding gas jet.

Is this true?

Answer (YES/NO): NO